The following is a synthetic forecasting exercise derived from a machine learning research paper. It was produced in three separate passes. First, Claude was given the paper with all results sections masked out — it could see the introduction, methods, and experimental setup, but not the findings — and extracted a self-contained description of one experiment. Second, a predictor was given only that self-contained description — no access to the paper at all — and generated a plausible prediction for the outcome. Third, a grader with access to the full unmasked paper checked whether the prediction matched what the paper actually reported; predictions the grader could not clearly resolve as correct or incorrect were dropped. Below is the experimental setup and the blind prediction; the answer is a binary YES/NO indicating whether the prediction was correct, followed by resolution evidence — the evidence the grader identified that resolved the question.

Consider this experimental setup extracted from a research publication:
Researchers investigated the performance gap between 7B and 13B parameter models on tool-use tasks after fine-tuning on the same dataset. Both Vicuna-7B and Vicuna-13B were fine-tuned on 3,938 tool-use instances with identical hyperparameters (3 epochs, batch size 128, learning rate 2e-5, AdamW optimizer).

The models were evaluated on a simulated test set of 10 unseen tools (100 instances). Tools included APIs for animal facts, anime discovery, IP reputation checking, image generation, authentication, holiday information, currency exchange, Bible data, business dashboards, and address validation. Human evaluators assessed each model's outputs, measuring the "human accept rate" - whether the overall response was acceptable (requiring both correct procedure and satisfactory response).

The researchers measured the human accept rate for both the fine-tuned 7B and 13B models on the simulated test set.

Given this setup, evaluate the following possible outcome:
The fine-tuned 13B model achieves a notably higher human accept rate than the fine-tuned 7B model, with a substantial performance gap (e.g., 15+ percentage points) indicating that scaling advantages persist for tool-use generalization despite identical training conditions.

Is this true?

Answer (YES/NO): NO